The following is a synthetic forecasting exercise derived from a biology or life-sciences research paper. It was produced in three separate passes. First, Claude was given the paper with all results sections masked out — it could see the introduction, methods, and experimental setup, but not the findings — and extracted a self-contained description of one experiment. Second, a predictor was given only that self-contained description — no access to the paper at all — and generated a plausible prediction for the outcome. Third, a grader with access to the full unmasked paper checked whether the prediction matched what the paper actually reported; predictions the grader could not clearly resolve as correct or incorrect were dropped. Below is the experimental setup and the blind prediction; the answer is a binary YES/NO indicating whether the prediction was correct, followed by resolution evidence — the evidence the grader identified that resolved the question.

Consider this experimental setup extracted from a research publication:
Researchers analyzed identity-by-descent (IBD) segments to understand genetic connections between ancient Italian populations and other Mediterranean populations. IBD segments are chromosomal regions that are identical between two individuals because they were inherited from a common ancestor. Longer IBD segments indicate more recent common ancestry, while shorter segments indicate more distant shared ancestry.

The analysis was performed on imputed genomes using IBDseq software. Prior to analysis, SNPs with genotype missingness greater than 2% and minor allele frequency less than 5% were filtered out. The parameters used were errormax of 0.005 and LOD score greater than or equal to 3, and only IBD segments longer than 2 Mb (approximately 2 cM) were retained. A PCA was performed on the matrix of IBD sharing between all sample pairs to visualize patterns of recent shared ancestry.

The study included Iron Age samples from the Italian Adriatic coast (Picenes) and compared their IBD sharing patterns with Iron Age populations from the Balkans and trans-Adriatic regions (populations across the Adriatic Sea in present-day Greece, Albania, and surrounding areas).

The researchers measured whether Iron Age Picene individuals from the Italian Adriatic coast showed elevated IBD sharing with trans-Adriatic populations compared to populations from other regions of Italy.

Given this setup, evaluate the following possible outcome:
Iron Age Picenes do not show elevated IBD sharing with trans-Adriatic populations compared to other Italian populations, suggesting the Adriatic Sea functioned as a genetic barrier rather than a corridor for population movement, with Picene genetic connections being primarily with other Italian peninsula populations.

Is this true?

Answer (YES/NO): NO